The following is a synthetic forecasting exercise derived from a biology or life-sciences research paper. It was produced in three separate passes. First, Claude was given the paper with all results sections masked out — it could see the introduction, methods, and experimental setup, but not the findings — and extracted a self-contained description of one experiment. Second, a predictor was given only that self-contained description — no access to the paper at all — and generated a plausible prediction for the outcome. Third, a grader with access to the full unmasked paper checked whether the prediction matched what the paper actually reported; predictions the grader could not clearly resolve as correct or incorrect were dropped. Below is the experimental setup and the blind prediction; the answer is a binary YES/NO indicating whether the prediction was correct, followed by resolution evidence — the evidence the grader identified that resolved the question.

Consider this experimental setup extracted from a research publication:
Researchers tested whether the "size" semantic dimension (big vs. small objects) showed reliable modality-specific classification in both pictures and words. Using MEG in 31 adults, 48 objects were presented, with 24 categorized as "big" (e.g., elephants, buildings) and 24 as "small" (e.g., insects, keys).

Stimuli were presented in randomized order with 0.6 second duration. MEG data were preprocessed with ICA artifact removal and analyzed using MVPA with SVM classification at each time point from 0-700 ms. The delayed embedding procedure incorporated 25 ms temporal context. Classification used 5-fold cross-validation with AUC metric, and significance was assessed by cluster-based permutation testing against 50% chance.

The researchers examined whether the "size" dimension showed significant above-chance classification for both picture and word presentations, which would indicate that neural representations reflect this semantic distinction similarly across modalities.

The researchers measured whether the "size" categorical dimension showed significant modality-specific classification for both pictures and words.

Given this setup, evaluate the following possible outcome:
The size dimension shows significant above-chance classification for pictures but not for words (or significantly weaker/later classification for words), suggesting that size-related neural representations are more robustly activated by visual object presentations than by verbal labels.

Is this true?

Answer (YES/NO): NO